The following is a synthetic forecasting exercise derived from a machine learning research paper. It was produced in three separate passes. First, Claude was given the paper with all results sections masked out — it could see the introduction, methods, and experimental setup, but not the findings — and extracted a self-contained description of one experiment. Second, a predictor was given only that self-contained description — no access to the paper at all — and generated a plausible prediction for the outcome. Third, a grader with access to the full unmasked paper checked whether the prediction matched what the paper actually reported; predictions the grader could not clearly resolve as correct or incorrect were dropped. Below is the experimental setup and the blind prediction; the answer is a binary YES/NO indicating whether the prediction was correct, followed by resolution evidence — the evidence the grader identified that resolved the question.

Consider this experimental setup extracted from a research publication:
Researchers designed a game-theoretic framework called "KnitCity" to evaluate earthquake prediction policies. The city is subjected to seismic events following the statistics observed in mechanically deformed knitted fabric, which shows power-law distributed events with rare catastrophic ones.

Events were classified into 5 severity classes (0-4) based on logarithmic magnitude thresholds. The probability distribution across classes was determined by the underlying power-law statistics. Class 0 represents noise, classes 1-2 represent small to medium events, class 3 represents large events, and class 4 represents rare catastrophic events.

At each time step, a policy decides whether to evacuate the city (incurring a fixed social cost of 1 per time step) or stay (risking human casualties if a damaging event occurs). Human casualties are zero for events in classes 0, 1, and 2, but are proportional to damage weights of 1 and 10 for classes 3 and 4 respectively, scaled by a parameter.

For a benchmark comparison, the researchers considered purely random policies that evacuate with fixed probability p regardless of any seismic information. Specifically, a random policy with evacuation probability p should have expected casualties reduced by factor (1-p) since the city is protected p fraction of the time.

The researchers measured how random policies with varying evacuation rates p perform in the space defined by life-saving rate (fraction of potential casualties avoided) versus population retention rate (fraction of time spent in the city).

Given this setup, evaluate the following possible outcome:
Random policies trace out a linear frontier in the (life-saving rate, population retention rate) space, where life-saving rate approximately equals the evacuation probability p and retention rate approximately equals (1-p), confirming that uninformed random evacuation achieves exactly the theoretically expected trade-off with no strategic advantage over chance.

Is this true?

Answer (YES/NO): YES